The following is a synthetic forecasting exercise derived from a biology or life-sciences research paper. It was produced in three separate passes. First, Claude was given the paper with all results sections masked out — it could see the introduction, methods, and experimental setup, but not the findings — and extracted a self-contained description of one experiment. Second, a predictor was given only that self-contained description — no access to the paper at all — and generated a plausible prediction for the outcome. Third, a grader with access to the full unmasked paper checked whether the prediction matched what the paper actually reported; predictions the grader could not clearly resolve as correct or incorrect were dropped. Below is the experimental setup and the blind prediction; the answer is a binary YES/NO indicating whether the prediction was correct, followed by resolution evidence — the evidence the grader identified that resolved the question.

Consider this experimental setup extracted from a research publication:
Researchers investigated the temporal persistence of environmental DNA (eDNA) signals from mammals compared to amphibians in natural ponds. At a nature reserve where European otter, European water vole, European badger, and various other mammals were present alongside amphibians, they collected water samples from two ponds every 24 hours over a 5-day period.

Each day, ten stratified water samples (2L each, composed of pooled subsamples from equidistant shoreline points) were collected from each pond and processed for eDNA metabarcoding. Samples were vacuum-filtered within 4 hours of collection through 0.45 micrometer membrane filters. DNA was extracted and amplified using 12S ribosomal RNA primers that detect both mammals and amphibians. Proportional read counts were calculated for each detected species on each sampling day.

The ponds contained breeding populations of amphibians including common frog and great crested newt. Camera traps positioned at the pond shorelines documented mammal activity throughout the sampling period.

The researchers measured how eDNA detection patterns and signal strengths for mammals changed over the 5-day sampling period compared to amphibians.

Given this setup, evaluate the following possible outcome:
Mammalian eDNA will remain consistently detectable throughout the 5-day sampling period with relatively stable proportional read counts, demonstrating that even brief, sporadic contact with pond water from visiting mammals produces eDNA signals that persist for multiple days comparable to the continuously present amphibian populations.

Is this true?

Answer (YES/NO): NO